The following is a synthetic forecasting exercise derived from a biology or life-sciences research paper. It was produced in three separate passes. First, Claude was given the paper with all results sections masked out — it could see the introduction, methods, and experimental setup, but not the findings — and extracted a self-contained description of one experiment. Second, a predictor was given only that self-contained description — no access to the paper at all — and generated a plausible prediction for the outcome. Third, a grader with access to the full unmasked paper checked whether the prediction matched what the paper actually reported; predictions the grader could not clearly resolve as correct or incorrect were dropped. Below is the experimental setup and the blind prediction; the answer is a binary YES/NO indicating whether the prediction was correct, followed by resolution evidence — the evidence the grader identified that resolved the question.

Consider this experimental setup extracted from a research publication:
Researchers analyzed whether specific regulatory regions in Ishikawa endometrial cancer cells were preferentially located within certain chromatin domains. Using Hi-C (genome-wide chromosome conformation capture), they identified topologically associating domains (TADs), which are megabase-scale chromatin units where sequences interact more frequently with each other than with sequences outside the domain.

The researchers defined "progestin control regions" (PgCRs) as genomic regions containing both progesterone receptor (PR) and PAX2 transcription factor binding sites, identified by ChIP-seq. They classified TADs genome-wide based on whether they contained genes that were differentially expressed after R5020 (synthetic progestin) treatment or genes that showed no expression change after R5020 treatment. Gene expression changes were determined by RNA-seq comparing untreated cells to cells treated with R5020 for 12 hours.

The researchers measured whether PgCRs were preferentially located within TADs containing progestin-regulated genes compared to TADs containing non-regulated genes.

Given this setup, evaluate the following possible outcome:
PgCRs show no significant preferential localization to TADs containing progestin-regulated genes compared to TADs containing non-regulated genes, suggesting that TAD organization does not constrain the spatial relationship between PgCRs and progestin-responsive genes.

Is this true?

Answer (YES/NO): NO